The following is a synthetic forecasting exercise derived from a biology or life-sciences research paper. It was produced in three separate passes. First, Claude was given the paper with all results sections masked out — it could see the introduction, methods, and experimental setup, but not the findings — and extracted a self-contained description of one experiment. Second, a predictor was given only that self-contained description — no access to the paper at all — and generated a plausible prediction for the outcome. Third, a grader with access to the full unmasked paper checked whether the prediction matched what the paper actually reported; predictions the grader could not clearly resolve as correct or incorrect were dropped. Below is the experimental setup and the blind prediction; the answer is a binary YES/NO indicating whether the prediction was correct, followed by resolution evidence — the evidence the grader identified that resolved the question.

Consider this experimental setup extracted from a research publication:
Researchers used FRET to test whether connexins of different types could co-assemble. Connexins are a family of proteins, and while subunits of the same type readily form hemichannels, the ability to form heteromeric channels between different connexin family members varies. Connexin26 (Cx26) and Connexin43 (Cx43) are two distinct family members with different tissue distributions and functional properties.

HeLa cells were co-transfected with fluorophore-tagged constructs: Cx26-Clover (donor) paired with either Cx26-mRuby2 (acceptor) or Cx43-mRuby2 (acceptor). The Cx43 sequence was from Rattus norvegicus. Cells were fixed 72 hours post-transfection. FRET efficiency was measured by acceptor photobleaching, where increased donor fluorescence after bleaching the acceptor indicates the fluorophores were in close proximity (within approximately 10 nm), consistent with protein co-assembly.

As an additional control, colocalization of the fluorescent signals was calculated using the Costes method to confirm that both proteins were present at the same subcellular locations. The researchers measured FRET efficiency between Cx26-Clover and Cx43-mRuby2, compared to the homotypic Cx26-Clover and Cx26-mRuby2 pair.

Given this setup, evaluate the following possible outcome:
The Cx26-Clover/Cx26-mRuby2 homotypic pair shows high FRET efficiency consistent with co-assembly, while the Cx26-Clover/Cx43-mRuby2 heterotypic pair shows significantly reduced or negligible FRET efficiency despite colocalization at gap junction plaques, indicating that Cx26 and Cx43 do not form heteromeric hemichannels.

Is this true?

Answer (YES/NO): YES